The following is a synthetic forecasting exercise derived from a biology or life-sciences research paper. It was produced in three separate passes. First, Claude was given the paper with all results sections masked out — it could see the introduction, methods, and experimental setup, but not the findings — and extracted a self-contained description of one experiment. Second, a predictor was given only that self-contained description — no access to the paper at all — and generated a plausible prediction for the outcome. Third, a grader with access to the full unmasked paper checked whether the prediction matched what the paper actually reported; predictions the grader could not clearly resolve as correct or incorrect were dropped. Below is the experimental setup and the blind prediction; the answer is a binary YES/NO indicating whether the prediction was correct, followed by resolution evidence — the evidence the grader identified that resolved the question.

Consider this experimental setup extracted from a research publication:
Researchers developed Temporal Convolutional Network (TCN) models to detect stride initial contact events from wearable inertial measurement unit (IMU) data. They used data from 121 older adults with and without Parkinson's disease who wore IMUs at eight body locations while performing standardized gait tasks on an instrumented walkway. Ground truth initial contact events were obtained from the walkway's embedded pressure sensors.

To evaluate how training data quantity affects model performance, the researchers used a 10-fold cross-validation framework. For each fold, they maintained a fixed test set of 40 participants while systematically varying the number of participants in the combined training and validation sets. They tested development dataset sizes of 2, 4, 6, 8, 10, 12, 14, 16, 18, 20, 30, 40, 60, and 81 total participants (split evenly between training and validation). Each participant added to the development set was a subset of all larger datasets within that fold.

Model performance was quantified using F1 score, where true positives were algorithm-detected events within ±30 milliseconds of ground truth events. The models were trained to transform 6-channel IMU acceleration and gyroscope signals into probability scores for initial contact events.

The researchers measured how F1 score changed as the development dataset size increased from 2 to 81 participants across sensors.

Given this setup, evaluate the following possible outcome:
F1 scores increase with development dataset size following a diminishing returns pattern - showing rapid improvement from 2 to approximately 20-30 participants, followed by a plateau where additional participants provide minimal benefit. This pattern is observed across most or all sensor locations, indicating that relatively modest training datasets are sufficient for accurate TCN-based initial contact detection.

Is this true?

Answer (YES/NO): NO